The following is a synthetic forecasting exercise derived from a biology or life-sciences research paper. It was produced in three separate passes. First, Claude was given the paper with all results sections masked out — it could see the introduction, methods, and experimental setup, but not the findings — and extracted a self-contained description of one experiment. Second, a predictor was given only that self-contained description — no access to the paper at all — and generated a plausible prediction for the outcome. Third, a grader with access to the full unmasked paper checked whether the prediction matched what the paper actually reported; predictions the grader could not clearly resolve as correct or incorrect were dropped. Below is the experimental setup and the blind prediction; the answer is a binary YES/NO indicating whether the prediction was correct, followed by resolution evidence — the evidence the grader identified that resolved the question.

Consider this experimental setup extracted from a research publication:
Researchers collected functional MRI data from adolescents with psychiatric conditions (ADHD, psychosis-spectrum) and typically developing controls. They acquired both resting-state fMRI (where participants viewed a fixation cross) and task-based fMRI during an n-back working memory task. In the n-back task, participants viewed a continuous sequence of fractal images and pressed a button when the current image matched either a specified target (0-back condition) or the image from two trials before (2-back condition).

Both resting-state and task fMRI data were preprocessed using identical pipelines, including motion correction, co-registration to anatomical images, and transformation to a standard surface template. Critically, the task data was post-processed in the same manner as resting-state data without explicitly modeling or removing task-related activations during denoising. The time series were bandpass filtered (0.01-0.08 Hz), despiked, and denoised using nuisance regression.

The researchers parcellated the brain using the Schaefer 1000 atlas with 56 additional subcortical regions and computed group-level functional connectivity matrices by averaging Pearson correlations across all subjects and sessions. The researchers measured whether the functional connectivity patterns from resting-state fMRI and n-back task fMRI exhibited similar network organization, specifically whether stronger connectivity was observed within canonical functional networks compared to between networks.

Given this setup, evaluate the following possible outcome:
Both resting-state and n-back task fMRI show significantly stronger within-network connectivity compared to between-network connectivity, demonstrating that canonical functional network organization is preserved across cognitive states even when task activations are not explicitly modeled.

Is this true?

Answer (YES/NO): YES